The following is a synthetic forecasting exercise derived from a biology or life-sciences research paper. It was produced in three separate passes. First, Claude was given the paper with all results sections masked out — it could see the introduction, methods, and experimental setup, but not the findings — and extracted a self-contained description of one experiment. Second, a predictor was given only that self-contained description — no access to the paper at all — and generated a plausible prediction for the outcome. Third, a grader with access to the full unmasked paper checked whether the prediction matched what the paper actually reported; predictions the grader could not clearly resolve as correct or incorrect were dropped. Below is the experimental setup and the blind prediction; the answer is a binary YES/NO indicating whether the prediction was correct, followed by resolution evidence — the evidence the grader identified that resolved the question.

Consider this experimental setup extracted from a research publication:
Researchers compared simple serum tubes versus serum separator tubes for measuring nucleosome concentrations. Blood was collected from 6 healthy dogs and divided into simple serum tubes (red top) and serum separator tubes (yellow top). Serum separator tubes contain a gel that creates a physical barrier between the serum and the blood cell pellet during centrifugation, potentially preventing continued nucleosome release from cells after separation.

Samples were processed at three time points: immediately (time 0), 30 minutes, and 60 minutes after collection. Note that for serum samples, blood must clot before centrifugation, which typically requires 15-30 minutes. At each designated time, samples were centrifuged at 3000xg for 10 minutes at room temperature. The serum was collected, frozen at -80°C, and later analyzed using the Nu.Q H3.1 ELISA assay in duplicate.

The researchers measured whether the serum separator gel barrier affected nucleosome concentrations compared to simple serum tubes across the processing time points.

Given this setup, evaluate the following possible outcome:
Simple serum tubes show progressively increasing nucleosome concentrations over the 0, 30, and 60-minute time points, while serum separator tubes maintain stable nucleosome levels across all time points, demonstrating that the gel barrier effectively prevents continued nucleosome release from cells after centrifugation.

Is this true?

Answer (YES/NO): NO